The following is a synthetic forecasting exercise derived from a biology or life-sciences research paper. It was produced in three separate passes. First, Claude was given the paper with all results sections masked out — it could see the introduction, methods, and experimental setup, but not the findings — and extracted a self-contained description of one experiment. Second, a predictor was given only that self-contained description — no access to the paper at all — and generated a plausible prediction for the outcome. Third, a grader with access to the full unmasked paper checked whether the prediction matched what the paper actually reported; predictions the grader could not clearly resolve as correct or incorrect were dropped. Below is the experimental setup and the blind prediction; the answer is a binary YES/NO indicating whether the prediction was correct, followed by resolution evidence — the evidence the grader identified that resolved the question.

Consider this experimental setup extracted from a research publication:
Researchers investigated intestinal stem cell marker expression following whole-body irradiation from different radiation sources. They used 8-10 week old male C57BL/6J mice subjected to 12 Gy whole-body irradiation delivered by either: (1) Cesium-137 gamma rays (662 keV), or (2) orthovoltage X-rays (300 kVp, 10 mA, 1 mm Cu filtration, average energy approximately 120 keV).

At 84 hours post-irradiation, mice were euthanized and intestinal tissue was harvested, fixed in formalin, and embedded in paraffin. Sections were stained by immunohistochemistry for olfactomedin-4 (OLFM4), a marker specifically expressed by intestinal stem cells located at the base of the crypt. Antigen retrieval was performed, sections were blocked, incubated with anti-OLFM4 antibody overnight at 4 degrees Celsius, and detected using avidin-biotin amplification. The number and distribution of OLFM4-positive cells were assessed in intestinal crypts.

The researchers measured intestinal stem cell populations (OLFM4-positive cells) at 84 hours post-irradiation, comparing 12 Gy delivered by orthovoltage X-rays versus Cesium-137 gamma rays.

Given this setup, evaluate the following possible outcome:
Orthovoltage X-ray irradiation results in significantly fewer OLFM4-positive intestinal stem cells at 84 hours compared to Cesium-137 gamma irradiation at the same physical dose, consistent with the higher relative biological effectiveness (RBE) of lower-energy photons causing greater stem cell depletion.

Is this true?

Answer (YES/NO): YES